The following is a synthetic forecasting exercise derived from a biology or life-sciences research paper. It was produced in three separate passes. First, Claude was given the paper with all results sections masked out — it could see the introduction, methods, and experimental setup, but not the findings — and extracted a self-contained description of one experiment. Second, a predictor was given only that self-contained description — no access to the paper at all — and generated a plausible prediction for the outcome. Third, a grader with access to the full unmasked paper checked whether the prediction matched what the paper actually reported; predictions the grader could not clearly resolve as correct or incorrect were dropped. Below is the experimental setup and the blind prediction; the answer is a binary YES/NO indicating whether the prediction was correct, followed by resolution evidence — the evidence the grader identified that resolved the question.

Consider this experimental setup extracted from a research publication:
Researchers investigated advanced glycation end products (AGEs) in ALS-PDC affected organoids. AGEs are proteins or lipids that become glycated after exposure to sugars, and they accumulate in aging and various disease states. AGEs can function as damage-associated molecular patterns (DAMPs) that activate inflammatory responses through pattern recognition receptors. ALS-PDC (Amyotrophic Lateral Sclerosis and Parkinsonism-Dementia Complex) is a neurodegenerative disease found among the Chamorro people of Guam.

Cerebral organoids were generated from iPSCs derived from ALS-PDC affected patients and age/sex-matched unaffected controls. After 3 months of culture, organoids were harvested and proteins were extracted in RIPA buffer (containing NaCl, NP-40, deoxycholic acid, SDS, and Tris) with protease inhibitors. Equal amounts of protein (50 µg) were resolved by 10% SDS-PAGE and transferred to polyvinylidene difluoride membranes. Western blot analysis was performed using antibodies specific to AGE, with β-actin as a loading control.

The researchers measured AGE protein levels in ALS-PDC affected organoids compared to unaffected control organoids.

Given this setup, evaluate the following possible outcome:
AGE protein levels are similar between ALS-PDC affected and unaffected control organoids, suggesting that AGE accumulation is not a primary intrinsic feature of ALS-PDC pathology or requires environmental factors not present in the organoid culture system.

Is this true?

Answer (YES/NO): NO